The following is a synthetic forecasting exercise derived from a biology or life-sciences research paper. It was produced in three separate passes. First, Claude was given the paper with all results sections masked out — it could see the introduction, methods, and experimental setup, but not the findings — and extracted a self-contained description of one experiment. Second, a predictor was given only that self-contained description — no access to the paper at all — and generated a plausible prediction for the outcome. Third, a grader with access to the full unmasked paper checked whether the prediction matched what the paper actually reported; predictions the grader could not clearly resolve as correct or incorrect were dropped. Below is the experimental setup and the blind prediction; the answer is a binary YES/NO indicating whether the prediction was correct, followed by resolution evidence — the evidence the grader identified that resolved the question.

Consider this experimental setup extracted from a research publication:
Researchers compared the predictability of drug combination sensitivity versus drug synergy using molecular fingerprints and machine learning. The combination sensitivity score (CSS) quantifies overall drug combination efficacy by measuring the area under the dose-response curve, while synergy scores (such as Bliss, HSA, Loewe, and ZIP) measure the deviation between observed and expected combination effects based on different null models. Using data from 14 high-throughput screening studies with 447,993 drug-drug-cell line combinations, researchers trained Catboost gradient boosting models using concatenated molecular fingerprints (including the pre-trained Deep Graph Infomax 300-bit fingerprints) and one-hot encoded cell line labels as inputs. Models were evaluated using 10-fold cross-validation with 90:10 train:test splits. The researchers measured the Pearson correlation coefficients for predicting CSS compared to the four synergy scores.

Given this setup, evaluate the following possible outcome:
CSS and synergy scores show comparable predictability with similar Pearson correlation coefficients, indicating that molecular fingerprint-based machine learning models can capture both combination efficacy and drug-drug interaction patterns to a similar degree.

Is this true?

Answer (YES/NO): NO